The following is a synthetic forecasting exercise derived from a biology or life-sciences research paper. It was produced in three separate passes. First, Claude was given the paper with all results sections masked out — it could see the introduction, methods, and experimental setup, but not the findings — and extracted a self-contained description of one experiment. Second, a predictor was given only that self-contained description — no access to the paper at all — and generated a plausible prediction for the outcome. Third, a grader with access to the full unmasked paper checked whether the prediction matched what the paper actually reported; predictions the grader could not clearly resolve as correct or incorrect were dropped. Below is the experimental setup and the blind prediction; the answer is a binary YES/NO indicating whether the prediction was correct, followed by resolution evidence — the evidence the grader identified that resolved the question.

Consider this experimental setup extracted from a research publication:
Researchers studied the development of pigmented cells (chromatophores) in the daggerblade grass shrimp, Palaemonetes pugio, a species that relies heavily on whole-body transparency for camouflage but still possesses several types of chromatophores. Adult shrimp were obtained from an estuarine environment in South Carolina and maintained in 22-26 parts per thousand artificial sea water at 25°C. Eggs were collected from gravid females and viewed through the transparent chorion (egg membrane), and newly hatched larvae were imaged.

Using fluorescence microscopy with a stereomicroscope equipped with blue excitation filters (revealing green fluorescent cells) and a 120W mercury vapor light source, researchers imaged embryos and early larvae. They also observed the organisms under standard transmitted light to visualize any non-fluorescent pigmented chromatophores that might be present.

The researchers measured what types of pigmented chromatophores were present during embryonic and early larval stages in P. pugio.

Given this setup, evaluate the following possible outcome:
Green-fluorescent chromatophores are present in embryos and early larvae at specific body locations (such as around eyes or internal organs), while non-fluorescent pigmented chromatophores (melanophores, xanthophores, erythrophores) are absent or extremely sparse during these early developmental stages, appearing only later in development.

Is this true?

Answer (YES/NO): YES